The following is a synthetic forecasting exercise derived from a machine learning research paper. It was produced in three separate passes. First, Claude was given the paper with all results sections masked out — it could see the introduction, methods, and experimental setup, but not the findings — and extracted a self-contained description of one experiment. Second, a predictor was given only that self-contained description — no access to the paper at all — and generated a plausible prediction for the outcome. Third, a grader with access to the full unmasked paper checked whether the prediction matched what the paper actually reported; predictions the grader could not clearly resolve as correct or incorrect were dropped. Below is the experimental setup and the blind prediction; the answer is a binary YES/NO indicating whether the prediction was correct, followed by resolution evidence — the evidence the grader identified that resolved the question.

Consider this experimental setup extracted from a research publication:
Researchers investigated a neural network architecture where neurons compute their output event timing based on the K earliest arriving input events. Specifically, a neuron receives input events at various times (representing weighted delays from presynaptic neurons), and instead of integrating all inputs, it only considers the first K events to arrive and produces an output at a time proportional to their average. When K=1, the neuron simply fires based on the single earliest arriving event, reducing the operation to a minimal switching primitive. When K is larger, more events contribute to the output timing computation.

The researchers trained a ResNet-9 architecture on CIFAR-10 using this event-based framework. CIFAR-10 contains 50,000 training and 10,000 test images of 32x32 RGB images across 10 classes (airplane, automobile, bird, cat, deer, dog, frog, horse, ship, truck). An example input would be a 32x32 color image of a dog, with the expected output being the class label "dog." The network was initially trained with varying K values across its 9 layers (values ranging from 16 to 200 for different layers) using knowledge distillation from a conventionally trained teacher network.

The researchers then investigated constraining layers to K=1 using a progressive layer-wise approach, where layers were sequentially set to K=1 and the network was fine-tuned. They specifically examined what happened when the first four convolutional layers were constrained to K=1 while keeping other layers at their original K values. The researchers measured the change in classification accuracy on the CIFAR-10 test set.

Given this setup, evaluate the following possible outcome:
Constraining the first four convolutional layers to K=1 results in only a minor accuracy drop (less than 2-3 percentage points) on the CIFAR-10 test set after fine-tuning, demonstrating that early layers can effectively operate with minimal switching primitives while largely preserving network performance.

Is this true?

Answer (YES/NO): YES